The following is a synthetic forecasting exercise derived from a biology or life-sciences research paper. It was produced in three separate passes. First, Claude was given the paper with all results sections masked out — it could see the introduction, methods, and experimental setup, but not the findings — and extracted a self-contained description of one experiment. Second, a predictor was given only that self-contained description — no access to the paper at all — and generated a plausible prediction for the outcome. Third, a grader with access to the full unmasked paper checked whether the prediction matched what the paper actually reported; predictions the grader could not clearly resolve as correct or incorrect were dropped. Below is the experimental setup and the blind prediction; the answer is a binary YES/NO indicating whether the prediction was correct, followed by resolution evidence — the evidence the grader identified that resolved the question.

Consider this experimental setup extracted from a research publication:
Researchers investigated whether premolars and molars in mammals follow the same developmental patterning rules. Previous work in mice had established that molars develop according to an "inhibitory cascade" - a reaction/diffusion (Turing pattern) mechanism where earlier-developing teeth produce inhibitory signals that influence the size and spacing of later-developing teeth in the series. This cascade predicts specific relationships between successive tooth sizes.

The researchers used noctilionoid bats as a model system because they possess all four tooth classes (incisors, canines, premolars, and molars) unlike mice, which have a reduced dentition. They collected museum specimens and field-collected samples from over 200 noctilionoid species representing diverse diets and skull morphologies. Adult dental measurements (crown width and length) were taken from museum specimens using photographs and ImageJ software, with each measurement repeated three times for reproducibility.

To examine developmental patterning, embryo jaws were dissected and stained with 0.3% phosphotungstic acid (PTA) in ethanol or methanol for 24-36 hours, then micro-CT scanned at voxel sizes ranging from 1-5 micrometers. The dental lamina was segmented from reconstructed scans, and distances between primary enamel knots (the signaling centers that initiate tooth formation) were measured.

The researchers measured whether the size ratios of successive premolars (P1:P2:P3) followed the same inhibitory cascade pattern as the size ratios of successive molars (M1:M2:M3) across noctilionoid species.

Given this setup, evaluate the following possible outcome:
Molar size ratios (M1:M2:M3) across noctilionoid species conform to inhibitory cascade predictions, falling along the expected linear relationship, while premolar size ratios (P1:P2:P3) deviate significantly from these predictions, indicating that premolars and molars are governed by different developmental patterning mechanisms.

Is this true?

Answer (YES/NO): YES